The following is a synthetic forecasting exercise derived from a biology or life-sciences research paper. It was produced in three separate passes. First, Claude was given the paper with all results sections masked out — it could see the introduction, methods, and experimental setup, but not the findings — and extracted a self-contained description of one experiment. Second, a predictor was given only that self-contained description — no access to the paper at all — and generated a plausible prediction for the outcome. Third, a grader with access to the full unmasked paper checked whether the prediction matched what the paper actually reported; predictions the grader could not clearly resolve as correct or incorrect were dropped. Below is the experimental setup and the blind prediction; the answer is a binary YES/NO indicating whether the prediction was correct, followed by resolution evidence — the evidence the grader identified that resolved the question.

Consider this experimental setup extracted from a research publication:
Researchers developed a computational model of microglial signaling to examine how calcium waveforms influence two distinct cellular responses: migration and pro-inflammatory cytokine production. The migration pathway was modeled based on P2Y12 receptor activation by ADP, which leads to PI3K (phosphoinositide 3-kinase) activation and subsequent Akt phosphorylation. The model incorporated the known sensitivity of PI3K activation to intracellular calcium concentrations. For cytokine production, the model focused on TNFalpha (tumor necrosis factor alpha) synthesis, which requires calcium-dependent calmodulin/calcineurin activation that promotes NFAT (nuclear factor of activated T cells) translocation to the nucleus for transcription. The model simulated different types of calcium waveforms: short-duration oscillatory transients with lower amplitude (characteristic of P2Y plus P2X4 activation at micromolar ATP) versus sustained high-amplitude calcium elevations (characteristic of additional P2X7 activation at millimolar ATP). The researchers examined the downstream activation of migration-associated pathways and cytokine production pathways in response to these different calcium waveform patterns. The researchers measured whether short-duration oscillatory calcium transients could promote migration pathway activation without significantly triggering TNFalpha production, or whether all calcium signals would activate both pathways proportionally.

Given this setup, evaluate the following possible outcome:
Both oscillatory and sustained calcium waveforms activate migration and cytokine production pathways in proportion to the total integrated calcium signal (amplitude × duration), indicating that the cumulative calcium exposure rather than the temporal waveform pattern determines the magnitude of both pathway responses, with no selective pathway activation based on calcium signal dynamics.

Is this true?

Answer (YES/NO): NO